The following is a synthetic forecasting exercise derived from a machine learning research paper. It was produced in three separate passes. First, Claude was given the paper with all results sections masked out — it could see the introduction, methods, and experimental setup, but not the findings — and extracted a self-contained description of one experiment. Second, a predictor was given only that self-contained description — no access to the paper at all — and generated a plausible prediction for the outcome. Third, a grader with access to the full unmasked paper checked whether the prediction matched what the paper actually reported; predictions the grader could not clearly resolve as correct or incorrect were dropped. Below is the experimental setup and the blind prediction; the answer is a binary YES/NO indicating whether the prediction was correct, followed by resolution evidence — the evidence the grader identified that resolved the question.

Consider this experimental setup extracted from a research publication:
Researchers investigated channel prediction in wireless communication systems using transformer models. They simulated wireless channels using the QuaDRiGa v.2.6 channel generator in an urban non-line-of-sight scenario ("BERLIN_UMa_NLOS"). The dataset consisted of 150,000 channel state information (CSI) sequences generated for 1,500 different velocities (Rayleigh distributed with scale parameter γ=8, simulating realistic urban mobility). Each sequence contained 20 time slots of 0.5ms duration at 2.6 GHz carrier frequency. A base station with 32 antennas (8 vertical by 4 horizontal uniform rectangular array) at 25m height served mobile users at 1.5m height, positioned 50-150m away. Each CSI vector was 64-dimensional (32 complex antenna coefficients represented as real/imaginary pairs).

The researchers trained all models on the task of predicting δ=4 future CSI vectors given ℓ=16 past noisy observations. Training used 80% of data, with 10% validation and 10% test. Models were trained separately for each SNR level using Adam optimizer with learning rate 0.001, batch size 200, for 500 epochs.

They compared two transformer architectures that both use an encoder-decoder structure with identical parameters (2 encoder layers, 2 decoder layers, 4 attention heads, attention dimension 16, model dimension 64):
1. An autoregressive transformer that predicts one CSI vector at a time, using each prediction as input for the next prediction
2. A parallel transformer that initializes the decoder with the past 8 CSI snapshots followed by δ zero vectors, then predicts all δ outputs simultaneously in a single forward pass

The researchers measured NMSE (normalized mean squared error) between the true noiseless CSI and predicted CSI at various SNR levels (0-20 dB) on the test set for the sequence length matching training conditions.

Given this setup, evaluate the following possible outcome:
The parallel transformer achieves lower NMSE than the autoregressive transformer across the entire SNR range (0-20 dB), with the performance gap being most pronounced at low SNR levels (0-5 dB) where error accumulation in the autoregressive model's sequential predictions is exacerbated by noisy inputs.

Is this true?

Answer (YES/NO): NO